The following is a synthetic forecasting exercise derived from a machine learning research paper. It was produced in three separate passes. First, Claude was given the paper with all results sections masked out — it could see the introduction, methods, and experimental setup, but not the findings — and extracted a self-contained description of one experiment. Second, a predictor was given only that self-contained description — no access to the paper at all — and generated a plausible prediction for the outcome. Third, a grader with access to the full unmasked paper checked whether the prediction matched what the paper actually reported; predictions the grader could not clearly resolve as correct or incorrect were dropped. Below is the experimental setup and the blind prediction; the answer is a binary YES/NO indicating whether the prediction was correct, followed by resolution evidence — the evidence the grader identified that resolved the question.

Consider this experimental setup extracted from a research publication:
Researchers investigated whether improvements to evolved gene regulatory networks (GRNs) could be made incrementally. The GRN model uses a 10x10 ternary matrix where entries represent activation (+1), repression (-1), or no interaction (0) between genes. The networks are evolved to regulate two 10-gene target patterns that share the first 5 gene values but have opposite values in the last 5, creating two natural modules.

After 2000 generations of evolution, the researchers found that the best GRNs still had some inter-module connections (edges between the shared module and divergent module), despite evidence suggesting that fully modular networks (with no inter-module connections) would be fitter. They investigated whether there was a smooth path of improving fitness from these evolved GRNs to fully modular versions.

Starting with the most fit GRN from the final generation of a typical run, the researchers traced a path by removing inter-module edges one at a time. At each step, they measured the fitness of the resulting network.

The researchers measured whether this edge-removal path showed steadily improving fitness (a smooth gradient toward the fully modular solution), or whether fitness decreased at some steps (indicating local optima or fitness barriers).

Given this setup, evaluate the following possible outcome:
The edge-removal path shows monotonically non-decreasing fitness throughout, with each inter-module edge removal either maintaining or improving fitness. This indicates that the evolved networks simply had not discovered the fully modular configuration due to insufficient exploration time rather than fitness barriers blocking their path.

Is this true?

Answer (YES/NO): YES